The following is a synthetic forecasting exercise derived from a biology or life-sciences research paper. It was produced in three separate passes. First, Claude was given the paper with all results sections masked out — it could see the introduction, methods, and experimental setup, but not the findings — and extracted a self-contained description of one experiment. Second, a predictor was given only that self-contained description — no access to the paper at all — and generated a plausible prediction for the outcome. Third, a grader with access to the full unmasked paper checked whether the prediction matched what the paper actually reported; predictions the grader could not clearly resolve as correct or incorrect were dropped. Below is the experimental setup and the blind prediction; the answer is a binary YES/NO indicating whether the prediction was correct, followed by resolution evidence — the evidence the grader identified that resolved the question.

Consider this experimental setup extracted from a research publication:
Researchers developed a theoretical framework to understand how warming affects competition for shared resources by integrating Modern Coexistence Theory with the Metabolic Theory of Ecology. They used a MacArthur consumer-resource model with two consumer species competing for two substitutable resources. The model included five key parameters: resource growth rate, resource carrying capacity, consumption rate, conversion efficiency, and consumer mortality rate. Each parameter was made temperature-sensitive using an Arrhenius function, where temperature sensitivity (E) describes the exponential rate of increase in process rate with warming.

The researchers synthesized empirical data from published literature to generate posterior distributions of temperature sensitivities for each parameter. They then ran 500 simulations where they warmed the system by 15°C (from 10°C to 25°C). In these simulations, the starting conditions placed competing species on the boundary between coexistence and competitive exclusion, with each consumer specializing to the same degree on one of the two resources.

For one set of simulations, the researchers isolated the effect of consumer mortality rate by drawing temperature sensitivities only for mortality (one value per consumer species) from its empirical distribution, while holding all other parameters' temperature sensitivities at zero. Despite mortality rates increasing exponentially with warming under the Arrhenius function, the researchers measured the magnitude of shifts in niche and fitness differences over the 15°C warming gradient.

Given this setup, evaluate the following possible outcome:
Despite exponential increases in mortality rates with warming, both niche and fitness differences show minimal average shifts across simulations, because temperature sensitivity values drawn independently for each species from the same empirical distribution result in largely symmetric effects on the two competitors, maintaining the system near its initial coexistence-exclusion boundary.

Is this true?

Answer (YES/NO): NO